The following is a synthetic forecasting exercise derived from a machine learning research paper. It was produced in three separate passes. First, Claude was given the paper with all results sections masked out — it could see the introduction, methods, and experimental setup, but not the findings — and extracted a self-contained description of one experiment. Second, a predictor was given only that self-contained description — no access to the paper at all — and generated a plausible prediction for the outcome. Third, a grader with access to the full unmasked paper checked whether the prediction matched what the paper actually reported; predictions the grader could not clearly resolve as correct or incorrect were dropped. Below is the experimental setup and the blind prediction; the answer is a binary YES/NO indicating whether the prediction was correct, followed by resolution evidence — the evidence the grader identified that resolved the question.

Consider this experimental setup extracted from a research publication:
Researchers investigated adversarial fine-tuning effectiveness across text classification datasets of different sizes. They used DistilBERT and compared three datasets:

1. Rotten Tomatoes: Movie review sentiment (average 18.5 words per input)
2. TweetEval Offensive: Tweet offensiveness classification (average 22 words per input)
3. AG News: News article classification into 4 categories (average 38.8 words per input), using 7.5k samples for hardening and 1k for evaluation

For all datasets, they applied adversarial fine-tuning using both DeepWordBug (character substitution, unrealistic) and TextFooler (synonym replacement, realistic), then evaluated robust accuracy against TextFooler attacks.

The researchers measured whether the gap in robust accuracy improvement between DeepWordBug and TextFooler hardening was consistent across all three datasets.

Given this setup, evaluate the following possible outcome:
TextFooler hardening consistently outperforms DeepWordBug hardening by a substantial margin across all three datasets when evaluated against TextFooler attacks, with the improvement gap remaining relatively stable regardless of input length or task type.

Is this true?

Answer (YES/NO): NO